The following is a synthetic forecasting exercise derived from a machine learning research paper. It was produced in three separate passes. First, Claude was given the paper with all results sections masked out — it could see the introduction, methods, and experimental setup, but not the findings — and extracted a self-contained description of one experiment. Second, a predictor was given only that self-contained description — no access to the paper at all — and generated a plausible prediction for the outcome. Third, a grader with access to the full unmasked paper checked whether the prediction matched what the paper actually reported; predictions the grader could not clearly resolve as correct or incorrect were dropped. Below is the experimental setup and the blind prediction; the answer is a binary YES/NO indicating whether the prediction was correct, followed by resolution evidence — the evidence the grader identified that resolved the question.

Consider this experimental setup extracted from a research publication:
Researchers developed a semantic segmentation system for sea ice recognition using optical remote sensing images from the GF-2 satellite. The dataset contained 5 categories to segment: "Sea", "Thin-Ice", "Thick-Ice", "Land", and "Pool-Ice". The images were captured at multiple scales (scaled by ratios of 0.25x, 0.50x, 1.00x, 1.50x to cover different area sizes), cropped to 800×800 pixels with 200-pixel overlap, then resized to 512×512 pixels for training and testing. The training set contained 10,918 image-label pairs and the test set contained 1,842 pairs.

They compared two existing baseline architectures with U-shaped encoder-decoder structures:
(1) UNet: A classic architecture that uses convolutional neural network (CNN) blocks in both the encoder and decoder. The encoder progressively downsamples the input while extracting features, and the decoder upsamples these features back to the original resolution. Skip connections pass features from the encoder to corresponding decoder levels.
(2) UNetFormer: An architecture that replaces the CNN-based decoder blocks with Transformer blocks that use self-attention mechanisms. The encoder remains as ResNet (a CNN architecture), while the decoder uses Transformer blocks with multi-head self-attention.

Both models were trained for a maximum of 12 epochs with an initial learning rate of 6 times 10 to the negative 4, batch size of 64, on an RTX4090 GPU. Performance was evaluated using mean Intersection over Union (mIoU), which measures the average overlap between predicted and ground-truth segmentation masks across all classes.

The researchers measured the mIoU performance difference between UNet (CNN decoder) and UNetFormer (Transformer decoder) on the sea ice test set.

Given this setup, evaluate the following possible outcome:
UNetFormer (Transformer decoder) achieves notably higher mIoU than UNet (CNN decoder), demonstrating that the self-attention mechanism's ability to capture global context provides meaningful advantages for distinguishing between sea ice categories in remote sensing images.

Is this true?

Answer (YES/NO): YES